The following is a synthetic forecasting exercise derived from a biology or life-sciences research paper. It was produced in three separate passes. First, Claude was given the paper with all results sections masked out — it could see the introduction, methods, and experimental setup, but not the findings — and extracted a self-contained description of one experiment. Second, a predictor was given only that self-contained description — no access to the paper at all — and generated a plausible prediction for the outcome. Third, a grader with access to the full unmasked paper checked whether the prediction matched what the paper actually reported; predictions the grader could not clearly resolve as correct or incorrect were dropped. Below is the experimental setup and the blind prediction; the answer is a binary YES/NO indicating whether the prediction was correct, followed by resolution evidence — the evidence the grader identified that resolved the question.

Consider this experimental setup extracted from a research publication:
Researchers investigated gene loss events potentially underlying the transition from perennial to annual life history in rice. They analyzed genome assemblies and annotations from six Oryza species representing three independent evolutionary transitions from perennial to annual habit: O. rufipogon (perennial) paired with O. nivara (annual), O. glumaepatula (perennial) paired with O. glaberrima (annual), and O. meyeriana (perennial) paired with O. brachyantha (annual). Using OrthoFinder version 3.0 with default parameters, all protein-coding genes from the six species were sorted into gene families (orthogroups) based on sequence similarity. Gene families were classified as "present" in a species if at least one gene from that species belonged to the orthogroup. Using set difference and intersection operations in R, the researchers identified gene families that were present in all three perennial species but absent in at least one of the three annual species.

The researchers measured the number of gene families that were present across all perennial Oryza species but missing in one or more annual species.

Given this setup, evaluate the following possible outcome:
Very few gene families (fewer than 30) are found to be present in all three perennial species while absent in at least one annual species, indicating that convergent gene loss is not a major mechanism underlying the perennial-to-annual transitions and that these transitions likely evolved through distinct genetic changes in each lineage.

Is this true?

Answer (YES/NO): NO